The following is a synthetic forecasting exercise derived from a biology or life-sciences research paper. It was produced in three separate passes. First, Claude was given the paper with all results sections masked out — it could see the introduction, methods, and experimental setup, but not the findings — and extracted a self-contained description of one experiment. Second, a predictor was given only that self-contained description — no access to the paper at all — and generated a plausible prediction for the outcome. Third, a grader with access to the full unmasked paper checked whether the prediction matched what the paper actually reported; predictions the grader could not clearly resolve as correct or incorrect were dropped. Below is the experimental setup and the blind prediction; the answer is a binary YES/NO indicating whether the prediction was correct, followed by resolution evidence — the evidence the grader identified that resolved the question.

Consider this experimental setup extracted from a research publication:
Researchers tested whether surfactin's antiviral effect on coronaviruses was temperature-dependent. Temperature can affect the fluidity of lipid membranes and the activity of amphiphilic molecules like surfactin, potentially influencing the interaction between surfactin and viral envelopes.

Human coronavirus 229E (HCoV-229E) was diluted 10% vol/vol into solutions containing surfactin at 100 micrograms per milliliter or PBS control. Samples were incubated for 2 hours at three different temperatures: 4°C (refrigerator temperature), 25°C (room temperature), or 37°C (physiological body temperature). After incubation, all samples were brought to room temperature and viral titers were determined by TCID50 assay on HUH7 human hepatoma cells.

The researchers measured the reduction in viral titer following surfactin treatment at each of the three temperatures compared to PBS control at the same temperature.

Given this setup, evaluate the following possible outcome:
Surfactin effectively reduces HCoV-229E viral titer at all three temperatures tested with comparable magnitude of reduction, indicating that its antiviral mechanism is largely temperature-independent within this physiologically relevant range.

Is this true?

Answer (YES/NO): NO